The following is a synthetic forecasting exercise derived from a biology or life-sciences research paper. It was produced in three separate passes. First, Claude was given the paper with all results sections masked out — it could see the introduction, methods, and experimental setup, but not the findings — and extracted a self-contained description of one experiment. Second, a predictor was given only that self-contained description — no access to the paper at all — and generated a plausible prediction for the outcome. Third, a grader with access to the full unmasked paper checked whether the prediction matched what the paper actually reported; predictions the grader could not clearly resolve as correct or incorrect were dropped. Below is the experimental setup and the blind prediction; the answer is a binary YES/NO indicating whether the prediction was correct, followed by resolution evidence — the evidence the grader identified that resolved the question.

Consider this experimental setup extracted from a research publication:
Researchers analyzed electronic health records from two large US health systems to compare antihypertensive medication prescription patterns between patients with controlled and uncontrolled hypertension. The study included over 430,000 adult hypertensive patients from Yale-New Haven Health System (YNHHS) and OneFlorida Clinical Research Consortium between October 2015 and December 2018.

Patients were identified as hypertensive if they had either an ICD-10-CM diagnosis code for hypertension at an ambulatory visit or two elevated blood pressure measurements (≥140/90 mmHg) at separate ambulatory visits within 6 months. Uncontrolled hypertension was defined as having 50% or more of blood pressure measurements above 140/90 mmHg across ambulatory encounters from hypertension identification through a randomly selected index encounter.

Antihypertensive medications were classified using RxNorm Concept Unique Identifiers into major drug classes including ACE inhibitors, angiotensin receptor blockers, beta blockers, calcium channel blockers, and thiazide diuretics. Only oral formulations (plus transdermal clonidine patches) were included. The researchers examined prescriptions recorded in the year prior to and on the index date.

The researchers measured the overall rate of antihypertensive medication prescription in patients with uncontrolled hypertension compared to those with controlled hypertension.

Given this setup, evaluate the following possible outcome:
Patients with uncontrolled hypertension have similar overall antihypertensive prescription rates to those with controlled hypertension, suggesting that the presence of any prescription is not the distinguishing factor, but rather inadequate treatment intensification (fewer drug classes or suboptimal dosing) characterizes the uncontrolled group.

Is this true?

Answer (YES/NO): NO